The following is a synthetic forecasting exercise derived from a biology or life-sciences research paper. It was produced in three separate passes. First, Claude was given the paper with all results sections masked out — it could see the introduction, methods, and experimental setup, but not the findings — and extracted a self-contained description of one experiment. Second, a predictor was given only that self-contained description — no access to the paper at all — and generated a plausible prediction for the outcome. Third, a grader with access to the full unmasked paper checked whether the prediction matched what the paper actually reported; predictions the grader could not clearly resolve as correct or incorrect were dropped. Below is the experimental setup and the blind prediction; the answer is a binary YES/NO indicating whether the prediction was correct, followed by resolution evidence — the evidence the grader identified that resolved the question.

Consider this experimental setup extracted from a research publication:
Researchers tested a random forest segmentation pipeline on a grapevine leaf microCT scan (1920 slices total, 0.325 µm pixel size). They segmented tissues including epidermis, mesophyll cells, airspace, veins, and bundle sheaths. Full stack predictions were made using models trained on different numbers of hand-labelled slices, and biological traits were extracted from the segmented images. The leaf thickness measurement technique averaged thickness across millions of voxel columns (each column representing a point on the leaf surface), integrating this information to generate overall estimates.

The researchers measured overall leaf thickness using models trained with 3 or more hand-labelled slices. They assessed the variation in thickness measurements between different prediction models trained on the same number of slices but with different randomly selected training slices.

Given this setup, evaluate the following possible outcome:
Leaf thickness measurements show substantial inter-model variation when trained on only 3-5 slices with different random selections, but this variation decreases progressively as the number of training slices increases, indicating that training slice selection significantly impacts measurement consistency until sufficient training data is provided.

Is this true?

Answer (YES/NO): NO